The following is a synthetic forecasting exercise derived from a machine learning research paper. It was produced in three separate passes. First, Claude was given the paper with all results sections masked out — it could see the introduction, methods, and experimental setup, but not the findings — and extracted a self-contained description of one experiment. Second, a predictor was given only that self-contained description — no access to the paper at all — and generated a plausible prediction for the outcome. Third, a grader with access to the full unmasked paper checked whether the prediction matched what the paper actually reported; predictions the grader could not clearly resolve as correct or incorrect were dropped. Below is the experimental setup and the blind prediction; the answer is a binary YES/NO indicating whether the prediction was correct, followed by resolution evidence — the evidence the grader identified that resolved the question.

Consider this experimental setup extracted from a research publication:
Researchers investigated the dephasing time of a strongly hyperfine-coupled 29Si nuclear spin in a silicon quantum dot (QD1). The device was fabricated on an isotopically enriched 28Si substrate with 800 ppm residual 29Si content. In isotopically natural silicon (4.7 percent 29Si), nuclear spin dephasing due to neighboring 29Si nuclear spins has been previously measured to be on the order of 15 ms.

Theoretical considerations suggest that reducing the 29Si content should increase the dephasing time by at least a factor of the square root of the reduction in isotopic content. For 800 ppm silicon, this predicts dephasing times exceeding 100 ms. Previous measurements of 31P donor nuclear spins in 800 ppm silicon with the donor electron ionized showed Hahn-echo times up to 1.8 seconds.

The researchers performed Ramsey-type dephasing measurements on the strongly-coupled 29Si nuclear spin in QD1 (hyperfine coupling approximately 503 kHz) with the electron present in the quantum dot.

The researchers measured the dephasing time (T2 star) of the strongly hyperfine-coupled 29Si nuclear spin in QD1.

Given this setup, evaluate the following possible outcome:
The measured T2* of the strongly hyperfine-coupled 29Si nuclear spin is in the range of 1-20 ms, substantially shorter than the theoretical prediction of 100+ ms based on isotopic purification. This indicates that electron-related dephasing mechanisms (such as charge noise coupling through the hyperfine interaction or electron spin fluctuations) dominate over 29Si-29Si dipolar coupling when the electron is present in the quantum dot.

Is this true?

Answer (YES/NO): NO